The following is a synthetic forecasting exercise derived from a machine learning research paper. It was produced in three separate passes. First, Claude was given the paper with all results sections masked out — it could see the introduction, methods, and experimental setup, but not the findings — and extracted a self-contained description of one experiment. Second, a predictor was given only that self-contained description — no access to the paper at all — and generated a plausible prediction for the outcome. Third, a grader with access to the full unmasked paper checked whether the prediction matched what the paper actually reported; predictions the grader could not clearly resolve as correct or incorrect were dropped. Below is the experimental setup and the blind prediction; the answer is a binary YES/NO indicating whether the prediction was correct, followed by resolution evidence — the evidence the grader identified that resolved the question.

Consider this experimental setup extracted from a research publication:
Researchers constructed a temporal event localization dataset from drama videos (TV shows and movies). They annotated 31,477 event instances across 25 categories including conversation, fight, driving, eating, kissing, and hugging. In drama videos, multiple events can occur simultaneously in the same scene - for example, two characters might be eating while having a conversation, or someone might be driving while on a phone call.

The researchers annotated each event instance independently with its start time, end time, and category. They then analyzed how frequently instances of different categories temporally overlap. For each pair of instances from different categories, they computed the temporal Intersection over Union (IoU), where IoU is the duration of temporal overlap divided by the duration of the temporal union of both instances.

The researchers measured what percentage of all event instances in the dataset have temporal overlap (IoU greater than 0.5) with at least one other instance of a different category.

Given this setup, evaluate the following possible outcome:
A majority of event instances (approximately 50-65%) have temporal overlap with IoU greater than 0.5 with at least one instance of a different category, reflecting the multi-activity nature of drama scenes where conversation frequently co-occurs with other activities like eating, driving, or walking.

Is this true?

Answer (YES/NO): NO